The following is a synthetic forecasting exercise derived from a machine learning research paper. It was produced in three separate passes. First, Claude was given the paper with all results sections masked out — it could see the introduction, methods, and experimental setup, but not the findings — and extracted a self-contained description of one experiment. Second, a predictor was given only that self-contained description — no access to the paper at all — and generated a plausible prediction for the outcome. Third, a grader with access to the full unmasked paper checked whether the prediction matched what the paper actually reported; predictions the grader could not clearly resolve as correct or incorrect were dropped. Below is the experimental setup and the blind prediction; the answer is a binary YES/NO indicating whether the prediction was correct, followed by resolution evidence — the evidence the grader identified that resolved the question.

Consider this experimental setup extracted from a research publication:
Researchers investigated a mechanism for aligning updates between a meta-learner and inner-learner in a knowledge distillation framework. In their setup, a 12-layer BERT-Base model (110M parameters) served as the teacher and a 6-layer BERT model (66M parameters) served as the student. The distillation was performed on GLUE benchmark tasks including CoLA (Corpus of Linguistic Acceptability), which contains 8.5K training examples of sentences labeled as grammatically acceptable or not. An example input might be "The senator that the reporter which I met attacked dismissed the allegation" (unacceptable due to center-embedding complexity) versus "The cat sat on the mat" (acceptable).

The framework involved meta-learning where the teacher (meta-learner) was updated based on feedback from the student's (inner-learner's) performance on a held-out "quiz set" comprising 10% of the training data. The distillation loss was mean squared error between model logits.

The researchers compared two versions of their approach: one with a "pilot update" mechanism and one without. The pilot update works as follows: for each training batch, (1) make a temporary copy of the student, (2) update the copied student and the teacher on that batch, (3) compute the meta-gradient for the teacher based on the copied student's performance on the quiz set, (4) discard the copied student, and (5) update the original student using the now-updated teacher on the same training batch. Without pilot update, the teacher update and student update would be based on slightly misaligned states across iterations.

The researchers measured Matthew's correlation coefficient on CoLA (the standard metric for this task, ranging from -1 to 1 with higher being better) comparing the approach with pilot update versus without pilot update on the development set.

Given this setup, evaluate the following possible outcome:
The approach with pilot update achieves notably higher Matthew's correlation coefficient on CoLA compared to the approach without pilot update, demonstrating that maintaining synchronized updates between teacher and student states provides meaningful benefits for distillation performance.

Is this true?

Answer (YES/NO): YES